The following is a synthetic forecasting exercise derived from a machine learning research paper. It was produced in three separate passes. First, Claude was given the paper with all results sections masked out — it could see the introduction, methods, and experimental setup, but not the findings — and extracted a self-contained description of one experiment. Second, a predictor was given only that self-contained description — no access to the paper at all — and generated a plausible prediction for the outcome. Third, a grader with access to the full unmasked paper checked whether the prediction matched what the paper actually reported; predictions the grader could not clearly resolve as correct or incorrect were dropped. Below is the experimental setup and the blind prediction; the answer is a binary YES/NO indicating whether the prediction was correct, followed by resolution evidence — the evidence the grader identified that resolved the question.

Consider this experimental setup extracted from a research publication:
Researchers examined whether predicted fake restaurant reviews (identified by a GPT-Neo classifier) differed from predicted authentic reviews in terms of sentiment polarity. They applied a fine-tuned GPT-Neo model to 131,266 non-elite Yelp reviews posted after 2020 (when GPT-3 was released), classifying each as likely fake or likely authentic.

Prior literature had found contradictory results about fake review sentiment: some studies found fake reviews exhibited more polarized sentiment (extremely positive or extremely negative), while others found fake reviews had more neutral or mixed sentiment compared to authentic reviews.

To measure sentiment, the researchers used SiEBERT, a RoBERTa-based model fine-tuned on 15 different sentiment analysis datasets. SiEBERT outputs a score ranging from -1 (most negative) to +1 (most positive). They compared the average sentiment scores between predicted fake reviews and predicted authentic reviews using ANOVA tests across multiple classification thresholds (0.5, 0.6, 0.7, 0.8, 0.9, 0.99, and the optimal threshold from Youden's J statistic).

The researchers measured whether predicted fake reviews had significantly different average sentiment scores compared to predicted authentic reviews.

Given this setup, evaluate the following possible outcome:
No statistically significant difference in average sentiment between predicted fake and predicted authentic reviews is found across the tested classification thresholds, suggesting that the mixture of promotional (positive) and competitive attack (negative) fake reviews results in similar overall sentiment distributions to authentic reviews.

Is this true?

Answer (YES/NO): NO